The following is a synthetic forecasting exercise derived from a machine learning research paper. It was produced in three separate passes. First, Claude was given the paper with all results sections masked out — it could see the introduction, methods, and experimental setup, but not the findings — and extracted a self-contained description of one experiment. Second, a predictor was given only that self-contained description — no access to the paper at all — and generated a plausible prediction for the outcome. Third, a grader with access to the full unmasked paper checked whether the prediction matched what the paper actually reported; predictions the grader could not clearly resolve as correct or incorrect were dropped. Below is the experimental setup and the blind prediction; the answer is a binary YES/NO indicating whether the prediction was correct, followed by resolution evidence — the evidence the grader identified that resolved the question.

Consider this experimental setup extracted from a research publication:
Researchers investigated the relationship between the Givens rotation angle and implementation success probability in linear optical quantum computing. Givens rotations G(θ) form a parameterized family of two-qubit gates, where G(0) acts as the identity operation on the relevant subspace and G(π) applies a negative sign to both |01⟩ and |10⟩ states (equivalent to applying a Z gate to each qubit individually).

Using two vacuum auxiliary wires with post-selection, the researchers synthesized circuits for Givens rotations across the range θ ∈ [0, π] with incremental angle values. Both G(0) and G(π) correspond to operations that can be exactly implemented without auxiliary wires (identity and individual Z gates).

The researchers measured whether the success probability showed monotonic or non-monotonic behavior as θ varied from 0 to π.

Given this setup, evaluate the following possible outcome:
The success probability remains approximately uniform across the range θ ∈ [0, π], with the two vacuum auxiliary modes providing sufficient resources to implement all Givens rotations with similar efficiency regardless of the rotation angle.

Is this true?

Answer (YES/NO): NO